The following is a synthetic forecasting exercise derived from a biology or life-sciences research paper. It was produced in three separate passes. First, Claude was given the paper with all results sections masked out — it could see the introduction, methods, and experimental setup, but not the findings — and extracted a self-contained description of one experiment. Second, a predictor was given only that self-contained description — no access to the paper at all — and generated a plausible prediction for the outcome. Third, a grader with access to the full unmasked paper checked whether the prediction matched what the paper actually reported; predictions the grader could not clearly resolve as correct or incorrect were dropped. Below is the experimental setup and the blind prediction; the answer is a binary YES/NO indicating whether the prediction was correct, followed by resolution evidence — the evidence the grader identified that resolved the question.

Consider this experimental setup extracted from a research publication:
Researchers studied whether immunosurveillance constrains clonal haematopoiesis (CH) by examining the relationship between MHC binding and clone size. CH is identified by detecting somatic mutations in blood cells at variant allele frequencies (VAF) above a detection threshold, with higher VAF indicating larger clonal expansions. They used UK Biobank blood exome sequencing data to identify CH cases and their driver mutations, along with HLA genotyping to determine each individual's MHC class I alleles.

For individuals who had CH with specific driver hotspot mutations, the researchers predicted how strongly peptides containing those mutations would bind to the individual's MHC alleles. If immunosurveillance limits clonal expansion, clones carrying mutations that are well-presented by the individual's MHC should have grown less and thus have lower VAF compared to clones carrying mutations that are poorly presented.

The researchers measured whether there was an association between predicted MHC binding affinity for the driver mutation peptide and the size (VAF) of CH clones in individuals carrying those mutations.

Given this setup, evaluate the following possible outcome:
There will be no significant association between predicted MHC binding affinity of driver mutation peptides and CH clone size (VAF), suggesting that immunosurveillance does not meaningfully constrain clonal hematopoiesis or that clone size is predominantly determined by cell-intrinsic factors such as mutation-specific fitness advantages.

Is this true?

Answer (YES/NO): YES